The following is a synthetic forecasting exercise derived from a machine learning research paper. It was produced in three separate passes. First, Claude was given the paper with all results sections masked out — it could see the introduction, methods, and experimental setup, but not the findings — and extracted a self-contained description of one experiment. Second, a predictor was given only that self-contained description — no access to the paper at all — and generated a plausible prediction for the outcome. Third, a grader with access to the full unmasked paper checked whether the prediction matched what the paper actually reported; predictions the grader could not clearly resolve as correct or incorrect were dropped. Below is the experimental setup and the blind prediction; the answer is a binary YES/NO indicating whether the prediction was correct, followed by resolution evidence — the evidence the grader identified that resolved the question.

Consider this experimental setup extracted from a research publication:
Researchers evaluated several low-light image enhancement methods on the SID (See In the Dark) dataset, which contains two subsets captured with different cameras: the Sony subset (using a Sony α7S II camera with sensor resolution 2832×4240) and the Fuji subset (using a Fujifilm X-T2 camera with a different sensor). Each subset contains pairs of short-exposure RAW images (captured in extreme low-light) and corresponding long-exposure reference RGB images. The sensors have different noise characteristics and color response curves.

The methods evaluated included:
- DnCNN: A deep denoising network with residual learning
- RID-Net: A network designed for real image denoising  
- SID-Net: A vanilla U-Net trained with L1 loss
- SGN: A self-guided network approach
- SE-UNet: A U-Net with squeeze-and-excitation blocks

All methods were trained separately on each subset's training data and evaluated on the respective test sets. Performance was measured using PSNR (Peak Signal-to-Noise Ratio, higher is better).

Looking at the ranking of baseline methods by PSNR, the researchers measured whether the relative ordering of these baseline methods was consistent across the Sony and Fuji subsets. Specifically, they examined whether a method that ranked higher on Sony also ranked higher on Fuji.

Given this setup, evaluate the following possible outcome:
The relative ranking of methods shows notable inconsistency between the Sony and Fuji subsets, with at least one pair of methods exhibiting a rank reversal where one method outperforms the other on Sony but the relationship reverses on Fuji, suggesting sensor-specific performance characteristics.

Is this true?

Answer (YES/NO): NO